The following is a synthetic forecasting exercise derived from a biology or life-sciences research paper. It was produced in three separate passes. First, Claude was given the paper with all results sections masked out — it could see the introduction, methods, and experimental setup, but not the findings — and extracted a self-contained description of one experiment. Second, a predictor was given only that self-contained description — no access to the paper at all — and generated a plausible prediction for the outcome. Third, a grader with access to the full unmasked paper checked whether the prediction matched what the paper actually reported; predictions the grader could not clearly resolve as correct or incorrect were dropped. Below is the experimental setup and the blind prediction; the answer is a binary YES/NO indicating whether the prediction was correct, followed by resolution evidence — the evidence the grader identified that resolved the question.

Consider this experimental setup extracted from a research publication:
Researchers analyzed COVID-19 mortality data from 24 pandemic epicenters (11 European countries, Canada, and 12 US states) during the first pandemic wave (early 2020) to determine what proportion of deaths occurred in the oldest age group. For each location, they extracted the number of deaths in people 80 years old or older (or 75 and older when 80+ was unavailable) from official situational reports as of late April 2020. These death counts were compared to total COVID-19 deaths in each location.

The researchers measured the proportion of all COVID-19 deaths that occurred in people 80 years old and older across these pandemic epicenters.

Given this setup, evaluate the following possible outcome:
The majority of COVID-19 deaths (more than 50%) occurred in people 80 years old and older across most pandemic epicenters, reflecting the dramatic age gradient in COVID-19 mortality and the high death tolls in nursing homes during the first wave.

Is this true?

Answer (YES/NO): YES